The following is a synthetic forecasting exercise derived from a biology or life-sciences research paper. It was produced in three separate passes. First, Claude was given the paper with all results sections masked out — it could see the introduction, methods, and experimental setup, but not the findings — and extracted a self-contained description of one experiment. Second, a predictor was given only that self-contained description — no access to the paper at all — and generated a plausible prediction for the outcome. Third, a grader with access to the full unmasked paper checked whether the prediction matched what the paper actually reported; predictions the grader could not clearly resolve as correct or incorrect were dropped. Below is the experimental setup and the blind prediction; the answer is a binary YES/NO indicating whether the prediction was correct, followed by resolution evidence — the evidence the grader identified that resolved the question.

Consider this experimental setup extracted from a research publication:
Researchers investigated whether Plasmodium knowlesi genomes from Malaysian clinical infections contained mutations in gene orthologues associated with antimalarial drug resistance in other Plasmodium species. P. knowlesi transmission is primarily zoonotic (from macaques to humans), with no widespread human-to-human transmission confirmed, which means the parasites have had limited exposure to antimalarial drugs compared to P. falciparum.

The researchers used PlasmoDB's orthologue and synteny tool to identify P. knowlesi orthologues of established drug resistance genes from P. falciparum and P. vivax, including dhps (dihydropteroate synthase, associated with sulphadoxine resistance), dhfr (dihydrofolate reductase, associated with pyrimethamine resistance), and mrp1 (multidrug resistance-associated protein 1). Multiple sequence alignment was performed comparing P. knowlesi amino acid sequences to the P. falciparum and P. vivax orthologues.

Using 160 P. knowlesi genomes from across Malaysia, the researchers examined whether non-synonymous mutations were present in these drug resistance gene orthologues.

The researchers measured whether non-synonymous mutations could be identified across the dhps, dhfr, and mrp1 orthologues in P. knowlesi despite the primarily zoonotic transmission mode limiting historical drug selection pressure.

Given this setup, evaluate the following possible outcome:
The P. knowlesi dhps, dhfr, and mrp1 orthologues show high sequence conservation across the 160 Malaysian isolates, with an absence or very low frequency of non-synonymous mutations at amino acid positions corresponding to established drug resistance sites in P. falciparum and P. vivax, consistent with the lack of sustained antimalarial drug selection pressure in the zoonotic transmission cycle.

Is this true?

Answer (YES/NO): NO